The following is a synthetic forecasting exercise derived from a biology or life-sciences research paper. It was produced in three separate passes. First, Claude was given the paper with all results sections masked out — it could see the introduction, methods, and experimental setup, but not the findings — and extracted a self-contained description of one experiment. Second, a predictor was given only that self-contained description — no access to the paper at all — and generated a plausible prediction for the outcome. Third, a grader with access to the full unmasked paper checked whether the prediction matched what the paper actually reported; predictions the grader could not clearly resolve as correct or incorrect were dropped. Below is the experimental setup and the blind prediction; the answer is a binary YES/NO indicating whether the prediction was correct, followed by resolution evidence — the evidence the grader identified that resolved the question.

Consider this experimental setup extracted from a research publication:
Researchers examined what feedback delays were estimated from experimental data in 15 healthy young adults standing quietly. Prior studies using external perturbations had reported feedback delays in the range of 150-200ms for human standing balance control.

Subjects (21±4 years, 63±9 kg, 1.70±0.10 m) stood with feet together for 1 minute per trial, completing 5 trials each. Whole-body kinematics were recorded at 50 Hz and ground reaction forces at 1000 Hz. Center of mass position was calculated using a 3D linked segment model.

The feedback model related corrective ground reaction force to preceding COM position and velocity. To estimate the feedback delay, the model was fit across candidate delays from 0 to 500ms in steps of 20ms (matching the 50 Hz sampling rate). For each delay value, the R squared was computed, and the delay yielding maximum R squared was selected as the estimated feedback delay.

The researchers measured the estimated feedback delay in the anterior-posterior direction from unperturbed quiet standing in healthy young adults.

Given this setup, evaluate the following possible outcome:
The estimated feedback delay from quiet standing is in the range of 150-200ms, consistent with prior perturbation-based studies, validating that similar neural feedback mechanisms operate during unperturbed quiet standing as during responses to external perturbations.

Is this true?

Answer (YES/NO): NO